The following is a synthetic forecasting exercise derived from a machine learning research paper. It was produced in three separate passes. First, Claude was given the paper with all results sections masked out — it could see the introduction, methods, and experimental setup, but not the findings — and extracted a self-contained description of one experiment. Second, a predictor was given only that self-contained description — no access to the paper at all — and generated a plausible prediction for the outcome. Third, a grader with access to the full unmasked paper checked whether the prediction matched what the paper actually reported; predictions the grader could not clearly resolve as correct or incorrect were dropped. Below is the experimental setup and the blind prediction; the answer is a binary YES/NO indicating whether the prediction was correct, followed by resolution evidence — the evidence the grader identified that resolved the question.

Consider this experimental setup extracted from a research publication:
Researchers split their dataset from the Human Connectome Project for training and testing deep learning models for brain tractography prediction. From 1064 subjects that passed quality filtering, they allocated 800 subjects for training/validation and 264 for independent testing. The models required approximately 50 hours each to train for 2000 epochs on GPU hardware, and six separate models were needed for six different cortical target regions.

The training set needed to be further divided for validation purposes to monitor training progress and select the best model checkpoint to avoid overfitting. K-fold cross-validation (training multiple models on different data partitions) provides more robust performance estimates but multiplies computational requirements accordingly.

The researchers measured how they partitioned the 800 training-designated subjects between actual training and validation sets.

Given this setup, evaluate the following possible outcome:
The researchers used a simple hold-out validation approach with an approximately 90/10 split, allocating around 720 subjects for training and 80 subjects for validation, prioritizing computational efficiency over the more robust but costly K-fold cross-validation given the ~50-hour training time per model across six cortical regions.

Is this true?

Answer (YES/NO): NO